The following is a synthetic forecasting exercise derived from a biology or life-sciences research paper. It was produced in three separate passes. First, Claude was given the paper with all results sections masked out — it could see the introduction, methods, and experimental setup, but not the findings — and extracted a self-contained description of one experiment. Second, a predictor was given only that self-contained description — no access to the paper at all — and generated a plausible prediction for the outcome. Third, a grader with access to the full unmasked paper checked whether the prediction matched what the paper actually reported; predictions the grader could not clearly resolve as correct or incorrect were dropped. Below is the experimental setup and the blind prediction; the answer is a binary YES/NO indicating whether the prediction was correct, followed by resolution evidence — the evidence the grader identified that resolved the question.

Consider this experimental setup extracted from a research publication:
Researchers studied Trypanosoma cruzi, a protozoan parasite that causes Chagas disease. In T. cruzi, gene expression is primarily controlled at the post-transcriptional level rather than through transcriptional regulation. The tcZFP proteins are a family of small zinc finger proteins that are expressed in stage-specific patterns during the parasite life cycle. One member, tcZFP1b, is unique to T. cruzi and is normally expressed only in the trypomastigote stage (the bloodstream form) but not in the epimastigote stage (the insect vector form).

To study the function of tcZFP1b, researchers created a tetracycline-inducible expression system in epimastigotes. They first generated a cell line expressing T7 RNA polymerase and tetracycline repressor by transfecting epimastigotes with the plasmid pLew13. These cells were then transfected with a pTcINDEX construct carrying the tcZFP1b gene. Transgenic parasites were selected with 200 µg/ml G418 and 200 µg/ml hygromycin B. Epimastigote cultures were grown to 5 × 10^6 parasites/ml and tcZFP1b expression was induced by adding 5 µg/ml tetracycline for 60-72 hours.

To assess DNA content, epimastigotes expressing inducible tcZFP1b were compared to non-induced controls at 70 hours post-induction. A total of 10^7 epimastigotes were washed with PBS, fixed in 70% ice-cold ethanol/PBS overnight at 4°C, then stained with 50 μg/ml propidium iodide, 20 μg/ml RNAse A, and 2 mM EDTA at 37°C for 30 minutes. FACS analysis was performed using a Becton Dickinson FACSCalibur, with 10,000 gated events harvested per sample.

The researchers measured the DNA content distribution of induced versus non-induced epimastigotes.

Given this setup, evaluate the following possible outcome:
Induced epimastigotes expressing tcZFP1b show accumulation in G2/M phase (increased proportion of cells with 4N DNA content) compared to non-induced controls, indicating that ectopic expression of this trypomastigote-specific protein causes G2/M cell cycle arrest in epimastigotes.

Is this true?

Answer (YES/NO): YES